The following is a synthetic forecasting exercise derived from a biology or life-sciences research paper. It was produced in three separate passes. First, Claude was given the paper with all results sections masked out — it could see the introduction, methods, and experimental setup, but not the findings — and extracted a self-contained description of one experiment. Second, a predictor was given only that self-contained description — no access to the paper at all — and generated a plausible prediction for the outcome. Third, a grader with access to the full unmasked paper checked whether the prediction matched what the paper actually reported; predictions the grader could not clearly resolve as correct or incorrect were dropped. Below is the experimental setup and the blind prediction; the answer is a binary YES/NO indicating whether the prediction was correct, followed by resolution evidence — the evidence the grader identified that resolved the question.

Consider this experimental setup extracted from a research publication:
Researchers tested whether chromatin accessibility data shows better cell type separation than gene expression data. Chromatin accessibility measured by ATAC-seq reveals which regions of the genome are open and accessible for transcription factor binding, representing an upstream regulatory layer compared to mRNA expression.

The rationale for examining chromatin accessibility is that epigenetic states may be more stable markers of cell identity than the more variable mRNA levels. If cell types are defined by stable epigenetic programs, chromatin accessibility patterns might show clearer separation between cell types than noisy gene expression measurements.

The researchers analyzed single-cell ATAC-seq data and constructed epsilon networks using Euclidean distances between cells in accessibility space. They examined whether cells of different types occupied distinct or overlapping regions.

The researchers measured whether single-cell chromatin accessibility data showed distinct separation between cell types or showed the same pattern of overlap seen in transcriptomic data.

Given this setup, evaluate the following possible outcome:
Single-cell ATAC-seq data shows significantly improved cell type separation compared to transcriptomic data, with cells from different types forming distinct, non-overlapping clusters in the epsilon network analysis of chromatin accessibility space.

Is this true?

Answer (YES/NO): NO